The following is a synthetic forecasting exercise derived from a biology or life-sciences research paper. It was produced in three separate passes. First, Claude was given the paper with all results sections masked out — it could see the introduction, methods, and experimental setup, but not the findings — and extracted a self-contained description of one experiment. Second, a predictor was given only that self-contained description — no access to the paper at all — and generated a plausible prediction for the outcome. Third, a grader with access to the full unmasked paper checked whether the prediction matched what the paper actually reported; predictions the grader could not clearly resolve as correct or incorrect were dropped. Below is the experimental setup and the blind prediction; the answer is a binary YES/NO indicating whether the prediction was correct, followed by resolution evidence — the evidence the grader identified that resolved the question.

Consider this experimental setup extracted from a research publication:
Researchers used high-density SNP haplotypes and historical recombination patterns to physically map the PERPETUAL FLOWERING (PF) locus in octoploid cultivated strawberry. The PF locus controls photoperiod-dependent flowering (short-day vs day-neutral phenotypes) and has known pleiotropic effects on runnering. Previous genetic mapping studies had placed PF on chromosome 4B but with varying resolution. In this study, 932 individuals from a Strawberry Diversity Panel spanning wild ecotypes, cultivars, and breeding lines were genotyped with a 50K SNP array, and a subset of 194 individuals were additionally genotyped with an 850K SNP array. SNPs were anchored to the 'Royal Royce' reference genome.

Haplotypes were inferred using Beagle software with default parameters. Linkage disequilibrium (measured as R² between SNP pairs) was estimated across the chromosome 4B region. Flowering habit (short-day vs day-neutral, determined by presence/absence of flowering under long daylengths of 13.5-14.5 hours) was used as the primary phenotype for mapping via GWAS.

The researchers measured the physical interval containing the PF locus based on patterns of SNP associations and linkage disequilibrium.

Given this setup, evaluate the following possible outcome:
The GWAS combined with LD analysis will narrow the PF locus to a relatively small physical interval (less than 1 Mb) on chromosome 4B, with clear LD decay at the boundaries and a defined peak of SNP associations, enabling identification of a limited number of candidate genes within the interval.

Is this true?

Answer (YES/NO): NO